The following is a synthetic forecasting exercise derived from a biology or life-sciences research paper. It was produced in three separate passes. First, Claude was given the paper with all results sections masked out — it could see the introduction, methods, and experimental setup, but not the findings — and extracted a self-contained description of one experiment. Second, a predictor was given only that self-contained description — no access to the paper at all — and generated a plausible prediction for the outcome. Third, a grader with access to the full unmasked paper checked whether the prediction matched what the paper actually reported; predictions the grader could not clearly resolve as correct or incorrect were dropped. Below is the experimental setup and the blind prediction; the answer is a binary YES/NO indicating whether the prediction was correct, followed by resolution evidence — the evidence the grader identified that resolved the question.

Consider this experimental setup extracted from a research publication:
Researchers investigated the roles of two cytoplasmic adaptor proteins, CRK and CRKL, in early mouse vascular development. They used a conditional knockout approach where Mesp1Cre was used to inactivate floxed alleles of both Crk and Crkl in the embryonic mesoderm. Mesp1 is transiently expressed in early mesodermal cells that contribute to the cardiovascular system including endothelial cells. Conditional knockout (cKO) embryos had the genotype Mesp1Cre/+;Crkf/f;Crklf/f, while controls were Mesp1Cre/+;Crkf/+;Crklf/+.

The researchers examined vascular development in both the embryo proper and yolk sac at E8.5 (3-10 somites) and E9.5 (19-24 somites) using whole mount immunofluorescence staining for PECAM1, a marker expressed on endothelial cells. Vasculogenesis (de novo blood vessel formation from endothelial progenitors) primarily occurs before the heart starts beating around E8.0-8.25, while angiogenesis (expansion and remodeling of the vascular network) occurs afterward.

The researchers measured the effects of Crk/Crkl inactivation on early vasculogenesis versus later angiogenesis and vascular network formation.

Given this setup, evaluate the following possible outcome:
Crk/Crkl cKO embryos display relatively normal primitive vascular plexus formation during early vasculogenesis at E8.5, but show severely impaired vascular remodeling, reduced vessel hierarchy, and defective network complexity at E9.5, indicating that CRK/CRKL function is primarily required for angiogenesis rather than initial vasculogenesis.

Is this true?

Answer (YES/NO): YES